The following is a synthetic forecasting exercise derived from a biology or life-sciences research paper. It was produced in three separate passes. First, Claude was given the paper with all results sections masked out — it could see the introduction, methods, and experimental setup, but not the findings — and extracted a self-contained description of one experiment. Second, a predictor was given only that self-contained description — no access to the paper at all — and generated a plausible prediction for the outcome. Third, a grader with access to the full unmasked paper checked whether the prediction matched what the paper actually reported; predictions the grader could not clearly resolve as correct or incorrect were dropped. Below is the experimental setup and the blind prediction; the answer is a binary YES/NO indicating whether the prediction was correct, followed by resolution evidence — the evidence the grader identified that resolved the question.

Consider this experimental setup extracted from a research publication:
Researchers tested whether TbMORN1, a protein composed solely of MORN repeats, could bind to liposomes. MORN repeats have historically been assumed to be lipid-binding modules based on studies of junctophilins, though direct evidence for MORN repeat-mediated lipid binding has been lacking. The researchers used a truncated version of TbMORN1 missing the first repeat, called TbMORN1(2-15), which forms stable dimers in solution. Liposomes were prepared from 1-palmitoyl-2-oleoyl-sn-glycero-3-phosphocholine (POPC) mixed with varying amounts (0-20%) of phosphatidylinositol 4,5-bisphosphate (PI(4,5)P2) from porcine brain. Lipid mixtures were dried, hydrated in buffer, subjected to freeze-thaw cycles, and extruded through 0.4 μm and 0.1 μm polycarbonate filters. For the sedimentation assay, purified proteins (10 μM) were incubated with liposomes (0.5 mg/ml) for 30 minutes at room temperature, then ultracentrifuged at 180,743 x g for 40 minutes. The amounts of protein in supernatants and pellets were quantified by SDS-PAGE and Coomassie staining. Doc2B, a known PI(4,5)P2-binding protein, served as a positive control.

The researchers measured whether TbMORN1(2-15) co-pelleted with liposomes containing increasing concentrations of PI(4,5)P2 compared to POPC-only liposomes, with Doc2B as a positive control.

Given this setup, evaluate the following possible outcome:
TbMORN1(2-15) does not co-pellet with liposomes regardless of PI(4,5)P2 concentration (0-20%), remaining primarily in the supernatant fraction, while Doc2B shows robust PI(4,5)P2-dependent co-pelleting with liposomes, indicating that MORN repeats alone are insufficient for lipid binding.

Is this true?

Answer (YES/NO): YES